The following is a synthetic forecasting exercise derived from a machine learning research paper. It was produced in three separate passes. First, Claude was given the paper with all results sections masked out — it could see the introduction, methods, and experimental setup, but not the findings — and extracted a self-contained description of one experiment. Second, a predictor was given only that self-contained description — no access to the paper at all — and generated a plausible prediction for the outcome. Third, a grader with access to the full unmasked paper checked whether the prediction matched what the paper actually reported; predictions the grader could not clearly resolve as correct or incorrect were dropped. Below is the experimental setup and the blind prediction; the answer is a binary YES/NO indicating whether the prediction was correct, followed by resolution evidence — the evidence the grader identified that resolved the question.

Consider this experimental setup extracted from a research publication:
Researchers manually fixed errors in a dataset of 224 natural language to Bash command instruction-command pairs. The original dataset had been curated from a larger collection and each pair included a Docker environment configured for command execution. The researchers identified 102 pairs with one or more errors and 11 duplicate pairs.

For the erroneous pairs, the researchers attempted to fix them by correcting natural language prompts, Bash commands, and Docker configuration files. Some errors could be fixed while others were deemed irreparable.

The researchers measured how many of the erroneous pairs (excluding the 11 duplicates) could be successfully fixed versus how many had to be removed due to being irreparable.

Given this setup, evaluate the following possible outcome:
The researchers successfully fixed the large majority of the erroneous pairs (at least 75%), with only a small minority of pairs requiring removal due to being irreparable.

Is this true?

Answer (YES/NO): YES